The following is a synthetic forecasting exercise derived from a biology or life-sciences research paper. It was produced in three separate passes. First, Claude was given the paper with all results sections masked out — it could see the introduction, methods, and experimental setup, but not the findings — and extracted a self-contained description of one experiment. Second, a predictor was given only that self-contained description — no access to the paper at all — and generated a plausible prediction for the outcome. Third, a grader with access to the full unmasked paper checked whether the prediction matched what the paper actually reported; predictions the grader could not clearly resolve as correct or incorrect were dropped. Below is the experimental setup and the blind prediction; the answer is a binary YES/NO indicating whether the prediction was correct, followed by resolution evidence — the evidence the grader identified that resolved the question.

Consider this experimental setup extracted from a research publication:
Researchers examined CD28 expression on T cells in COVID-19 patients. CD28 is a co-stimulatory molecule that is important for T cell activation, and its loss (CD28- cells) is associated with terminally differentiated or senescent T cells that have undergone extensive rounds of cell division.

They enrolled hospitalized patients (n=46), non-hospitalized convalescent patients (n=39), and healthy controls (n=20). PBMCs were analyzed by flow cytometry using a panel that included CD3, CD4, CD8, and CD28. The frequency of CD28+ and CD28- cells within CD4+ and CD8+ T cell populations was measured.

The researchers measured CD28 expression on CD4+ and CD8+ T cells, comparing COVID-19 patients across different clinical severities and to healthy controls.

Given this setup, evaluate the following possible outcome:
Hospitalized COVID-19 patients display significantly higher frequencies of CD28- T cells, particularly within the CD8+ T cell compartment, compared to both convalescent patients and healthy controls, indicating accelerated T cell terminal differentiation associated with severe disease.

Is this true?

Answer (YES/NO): NO